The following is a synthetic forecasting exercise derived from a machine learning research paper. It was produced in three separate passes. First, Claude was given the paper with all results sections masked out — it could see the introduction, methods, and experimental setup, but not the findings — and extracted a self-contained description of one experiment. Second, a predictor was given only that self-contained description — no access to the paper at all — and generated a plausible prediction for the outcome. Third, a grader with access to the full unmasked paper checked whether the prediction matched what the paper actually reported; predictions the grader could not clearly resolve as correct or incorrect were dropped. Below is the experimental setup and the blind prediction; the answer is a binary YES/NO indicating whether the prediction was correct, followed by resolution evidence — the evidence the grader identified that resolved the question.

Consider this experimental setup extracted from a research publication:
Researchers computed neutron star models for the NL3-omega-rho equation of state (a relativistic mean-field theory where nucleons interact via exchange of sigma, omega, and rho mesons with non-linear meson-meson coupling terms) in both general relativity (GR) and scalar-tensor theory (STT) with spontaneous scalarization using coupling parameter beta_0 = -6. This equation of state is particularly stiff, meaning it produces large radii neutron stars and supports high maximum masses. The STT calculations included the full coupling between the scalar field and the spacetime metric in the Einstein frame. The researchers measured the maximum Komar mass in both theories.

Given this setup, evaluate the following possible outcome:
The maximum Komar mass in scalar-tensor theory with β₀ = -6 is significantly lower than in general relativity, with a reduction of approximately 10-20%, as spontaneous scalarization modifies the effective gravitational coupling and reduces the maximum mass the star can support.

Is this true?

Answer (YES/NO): NO